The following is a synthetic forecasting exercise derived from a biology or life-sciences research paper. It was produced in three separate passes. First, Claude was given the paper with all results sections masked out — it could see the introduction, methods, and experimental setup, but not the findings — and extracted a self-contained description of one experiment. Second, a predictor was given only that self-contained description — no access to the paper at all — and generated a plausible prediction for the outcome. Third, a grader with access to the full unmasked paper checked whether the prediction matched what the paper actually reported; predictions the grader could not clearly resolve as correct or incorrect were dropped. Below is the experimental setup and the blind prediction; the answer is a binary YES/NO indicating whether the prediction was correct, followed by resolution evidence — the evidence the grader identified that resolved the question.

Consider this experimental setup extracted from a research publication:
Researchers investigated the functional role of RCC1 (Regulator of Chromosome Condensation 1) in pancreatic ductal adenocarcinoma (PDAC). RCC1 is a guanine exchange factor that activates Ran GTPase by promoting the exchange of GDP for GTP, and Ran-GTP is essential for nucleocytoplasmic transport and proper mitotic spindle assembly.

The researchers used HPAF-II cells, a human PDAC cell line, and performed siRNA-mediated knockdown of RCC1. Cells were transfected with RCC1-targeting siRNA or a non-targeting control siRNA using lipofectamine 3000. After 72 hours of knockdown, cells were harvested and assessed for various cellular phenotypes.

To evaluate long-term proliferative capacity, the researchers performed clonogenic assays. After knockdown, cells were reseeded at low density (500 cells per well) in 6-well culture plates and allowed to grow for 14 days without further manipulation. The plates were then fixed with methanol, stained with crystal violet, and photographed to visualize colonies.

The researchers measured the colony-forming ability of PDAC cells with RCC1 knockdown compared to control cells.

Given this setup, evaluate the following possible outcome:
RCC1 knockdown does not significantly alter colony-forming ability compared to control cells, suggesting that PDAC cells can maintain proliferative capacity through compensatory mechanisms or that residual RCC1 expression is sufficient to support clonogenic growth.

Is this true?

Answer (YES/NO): NO